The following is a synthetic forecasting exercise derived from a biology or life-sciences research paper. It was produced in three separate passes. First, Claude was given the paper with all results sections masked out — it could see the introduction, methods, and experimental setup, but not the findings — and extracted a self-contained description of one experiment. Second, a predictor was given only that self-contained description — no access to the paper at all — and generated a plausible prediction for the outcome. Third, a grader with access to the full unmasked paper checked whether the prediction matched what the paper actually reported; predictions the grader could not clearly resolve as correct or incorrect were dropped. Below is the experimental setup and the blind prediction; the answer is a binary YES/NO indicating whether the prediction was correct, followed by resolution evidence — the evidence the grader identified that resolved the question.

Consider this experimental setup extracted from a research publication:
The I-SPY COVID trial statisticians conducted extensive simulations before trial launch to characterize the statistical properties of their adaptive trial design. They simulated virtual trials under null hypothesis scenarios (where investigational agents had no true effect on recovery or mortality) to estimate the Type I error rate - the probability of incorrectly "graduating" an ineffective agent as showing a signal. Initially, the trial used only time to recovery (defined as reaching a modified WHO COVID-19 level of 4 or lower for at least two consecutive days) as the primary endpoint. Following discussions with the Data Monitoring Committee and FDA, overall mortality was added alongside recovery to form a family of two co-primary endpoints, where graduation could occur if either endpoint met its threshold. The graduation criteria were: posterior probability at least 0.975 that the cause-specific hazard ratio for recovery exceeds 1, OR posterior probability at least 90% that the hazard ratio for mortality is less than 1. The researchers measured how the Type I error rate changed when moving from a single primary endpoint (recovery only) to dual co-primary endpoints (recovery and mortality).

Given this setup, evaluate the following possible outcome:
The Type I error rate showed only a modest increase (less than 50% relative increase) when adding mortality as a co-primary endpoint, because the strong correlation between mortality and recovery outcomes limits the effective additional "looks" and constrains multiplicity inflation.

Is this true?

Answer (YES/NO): NO